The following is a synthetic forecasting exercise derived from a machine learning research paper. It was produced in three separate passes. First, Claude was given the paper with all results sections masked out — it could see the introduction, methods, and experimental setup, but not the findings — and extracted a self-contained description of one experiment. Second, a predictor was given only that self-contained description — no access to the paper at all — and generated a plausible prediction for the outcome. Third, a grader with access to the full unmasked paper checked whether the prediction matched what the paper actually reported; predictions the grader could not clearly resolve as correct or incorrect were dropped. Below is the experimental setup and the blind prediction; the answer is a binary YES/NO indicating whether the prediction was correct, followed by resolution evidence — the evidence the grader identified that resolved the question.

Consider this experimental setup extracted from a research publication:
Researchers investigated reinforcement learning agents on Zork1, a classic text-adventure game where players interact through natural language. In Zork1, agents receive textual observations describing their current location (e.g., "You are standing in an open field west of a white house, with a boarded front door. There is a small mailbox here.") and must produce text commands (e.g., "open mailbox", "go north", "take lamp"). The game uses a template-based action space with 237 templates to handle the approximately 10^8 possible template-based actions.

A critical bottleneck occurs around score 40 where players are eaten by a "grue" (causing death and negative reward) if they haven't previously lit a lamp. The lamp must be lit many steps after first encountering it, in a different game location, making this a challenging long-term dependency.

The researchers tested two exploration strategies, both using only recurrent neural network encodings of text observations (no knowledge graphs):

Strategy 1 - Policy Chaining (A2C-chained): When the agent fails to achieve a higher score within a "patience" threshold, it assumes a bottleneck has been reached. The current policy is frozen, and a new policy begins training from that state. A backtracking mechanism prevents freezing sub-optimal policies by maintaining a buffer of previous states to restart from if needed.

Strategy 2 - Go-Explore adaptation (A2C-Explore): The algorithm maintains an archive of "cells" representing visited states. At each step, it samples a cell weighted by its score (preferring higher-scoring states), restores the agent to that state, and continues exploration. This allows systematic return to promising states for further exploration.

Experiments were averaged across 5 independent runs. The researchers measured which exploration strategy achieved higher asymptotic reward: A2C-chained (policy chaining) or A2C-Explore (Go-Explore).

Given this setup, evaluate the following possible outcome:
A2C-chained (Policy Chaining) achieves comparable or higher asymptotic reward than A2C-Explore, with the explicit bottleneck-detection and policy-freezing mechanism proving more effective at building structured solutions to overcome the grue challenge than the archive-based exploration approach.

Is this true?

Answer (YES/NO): NO